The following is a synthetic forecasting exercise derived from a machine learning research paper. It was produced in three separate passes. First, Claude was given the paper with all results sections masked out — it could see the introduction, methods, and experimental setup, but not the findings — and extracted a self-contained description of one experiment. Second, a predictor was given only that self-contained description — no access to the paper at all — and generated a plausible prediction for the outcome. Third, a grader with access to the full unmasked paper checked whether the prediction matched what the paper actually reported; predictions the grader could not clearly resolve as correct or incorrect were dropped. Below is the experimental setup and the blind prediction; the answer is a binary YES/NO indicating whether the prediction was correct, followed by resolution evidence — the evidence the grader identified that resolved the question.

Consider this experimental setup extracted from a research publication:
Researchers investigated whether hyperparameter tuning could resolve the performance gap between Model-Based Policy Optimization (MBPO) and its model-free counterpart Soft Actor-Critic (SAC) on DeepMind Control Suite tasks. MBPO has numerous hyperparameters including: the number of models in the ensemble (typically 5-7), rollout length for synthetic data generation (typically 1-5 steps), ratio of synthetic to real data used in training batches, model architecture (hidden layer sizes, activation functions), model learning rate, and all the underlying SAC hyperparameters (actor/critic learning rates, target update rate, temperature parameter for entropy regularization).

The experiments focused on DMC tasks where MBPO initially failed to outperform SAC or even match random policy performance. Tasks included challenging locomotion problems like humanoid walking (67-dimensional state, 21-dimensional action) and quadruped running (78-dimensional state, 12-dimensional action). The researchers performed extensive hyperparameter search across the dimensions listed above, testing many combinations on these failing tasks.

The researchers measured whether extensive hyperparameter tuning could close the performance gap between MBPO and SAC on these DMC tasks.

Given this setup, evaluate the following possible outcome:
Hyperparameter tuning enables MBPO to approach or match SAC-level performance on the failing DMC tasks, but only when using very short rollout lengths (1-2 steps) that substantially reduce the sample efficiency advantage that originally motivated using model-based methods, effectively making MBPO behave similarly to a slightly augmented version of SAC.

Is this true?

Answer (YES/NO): NO